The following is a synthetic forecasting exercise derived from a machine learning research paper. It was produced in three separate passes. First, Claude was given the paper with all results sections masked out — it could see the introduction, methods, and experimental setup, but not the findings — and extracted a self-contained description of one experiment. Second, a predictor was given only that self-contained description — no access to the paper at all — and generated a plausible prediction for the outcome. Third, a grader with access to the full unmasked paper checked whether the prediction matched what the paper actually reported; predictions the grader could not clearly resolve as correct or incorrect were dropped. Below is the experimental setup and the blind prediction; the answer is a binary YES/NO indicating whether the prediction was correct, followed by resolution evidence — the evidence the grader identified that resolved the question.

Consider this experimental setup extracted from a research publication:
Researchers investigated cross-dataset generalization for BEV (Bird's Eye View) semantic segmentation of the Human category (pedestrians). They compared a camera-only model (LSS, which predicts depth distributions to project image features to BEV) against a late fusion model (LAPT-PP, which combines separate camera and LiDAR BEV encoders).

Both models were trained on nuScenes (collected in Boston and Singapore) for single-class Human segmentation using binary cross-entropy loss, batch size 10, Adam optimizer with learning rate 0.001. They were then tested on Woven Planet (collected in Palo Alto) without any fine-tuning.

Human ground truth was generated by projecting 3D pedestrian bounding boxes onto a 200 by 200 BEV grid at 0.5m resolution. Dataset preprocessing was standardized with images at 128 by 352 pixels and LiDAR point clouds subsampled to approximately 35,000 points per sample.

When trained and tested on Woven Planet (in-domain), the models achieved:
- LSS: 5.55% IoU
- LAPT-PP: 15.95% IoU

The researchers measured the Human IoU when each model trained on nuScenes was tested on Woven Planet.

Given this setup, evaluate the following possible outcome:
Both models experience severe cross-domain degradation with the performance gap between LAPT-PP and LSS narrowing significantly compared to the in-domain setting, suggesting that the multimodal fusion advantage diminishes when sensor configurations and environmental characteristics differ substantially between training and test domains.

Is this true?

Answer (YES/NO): YES